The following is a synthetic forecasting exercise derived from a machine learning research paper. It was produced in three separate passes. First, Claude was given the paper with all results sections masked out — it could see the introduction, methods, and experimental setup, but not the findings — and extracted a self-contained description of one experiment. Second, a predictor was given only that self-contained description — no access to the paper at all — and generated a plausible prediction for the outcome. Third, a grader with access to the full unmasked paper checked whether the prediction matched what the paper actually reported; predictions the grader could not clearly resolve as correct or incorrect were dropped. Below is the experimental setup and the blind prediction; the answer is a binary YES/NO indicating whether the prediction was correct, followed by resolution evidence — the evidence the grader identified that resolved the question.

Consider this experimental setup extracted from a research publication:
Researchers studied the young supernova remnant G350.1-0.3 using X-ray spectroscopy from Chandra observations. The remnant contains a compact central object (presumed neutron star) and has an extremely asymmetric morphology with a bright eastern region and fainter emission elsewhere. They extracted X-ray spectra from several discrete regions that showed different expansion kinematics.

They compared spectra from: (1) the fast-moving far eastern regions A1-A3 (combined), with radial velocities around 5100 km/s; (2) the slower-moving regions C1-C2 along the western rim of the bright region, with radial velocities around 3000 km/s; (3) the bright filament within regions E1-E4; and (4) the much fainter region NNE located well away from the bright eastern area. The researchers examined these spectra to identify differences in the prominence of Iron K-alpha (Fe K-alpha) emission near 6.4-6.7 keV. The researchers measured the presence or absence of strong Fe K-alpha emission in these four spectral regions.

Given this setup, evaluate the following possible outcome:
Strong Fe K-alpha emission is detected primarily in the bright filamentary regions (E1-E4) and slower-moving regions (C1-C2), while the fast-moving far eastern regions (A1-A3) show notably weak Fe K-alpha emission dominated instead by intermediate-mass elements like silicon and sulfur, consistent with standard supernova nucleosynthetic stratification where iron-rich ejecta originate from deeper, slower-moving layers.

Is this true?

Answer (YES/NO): NO